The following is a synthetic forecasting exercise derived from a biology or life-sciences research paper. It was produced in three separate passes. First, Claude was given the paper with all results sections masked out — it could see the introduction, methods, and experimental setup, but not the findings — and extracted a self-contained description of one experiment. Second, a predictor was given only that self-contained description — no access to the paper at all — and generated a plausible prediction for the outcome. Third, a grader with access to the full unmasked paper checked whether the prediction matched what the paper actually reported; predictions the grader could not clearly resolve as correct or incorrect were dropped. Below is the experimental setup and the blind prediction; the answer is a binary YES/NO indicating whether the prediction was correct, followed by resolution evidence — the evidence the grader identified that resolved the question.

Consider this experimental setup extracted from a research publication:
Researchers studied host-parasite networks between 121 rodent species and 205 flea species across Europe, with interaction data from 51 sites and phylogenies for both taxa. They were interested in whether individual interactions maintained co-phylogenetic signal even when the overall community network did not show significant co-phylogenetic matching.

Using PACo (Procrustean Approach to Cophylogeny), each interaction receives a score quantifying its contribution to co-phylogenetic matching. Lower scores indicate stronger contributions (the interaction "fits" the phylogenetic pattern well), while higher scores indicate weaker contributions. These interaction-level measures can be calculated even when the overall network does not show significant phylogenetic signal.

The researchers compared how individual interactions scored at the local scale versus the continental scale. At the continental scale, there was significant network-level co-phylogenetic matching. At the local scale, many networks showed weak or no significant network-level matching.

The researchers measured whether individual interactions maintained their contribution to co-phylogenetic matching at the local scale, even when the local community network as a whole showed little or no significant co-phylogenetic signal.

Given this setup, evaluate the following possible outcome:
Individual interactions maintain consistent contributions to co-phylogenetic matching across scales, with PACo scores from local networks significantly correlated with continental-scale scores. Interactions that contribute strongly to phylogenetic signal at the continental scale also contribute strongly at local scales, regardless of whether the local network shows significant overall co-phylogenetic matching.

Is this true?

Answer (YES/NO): YES